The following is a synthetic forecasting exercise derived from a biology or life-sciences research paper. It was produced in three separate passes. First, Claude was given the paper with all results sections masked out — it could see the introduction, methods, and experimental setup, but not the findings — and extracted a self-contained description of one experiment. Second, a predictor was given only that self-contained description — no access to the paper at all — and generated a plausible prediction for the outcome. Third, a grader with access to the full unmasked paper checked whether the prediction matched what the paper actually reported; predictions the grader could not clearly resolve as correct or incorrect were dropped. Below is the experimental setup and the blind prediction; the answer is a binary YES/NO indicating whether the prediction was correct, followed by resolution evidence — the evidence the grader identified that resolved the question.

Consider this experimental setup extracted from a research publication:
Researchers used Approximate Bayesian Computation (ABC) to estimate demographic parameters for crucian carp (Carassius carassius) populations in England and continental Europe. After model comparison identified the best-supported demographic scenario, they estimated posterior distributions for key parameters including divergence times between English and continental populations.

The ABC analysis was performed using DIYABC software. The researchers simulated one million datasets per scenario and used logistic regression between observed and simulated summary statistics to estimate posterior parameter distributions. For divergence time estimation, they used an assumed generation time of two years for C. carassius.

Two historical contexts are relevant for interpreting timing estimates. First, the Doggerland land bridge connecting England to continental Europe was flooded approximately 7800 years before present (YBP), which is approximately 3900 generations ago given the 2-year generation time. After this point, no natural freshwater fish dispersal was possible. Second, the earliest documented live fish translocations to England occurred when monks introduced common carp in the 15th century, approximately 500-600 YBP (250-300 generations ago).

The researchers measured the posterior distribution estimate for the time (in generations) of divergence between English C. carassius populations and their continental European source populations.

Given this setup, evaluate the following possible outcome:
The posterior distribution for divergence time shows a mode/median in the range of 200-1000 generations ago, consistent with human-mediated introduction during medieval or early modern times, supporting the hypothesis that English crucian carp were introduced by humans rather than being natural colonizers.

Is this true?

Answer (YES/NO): YES